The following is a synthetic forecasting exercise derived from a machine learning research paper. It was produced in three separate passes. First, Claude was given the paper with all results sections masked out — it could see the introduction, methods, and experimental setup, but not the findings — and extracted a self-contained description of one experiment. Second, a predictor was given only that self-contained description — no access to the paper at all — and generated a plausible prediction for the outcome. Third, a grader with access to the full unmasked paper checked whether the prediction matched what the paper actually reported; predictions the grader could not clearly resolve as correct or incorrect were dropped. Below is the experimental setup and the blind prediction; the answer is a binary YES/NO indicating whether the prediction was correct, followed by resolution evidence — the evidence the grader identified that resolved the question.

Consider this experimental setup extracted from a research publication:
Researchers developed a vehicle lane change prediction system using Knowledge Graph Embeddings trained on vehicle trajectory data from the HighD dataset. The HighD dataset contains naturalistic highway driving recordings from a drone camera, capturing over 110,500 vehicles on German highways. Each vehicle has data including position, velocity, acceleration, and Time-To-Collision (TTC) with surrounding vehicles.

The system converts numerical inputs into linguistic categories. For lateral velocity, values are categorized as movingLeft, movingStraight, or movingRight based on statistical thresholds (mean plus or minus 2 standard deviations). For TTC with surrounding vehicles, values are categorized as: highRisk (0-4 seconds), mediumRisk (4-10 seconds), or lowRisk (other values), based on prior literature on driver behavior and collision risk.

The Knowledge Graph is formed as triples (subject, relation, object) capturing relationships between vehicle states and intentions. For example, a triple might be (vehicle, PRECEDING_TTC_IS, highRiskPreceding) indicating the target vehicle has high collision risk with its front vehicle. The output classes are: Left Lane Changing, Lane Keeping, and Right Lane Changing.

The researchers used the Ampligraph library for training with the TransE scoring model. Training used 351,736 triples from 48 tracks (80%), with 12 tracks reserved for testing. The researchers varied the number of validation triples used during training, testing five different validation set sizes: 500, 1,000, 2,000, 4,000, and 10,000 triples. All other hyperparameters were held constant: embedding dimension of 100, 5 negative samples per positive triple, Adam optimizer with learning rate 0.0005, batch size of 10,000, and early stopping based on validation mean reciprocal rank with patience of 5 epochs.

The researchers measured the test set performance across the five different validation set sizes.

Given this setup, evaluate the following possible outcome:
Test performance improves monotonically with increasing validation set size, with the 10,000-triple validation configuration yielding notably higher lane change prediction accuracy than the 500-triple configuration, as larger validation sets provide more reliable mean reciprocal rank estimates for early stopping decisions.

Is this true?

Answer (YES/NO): NO